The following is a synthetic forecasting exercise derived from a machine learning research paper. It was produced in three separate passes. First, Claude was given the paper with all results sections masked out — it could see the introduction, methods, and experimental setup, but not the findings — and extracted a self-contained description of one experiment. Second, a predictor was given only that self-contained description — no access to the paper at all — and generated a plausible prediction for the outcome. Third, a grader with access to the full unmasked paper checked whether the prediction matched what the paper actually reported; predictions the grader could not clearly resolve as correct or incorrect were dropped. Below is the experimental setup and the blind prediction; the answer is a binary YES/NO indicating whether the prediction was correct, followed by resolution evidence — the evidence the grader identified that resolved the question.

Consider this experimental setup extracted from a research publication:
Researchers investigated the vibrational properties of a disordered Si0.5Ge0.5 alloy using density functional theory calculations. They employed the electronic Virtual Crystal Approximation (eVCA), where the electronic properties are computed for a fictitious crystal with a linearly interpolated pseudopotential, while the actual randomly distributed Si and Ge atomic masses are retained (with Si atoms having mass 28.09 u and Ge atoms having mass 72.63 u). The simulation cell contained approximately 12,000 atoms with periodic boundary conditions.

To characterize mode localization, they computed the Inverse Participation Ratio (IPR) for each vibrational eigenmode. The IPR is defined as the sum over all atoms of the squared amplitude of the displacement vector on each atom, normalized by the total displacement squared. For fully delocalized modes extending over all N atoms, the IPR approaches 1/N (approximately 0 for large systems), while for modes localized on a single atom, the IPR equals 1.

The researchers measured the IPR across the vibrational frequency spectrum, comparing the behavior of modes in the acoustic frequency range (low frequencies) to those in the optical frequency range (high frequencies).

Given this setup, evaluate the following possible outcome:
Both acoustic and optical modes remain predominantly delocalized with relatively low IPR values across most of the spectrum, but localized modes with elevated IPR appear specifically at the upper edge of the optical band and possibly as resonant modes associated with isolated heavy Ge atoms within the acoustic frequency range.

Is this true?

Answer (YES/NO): NO